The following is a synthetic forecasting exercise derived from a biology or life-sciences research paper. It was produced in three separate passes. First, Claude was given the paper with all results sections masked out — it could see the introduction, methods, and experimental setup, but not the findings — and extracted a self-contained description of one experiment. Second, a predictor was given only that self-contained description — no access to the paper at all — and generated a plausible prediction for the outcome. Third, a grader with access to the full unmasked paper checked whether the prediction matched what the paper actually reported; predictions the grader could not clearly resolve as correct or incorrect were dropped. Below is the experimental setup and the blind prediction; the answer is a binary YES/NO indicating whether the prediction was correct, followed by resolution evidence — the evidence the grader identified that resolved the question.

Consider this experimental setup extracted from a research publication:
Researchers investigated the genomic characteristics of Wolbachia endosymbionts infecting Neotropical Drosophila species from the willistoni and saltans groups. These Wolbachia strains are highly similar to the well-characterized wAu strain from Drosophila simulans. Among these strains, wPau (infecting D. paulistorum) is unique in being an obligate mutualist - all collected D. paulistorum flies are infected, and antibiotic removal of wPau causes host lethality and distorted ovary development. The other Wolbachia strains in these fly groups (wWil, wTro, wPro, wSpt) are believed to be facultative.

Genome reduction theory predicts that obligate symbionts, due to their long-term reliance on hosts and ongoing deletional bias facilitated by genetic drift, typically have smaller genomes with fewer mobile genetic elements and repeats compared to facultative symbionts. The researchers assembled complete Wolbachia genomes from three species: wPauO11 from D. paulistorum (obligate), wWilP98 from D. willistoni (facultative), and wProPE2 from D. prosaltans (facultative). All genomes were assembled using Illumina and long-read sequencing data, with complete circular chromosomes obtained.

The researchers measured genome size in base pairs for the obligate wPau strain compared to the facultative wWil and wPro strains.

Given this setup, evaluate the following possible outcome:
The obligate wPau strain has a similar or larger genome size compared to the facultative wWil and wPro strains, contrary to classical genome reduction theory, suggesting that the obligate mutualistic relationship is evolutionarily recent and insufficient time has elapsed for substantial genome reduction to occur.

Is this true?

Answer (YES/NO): YES